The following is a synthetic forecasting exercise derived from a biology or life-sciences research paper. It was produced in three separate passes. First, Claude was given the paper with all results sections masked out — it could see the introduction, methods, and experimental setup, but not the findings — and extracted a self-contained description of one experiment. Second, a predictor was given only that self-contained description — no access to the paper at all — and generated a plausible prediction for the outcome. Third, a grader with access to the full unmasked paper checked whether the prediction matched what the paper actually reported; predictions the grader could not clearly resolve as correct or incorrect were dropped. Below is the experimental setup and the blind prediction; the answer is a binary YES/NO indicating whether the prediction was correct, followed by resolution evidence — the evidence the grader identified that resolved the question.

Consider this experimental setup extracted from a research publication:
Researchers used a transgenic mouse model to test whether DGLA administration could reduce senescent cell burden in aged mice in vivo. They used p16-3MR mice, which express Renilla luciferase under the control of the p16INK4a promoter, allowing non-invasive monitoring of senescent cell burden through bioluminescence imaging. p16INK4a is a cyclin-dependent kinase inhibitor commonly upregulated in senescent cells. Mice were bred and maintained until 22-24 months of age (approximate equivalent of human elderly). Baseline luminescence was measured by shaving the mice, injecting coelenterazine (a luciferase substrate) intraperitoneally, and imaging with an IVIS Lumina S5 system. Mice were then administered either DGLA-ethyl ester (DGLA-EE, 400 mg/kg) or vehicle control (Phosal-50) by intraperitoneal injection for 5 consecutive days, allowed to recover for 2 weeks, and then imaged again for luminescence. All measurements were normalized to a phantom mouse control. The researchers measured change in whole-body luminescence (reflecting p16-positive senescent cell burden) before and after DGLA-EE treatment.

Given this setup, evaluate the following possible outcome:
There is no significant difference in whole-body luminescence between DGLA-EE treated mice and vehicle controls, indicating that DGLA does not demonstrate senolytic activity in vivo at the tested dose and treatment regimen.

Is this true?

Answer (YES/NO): NO